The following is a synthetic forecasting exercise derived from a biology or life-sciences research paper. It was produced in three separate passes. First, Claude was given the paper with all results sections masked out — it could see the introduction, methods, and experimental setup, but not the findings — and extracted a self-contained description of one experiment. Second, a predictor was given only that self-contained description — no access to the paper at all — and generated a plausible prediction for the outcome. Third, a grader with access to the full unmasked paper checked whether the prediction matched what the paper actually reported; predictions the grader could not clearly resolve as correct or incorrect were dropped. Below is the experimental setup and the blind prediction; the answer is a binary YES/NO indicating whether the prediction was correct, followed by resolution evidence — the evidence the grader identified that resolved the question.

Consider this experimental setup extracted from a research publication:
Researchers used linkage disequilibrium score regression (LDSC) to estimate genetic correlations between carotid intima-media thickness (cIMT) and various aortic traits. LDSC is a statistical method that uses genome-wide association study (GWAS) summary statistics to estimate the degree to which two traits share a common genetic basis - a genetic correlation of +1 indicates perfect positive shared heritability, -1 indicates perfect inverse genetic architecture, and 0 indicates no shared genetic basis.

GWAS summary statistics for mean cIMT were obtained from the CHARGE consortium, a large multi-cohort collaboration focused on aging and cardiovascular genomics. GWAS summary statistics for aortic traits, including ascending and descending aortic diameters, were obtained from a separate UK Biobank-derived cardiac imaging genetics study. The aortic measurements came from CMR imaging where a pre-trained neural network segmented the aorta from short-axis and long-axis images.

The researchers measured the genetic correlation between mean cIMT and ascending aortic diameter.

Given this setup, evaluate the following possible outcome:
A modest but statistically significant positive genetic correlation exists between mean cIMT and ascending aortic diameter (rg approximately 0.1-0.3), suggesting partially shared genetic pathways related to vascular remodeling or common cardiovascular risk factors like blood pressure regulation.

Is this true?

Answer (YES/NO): NO